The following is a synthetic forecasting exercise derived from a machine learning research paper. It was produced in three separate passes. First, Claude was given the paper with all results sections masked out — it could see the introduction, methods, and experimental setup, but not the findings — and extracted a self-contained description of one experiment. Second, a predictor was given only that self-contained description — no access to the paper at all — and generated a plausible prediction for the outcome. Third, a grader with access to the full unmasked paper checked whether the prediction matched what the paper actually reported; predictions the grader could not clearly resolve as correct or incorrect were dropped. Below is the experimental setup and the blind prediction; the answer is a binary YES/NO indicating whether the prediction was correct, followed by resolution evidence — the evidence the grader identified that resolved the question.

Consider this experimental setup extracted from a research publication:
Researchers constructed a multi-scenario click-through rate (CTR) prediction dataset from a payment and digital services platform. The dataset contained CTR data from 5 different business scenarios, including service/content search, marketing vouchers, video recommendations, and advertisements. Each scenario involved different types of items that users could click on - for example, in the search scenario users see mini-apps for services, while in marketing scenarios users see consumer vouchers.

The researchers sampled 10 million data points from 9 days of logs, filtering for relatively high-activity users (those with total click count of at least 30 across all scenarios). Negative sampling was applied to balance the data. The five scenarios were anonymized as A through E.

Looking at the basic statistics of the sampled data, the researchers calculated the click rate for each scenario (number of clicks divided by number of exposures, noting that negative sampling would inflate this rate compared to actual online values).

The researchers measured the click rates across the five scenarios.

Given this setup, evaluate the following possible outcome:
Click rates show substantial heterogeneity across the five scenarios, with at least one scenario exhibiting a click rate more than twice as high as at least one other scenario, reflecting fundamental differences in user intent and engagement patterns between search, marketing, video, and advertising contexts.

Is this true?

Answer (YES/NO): YES